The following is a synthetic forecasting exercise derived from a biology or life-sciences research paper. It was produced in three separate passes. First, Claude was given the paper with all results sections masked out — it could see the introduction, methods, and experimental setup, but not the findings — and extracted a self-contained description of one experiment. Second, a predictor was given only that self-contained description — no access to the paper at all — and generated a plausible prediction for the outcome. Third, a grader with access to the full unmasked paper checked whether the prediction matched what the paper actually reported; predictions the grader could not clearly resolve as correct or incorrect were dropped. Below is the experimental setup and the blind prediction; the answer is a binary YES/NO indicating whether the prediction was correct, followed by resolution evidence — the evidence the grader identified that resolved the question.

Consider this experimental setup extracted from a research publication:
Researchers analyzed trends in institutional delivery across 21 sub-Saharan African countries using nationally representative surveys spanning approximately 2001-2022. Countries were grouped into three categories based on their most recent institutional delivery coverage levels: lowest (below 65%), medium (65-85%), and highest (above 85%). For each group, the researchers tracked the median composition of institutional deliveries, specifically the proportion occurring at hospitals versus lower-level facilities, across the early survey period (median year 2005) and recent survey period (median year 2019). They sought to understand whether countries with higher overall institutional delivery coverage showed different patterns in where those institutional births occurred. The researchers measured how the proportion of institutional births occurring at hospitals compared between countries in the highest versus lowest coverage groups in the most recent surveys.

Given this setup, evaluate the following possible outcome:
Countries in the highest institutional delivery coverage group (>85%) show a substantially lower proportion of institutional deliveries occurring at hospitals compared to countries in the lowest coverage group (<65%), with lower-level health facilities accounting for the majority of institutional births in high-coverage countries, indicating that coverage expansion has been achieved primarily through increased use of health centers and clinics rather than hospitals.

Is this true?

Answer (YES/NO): NO